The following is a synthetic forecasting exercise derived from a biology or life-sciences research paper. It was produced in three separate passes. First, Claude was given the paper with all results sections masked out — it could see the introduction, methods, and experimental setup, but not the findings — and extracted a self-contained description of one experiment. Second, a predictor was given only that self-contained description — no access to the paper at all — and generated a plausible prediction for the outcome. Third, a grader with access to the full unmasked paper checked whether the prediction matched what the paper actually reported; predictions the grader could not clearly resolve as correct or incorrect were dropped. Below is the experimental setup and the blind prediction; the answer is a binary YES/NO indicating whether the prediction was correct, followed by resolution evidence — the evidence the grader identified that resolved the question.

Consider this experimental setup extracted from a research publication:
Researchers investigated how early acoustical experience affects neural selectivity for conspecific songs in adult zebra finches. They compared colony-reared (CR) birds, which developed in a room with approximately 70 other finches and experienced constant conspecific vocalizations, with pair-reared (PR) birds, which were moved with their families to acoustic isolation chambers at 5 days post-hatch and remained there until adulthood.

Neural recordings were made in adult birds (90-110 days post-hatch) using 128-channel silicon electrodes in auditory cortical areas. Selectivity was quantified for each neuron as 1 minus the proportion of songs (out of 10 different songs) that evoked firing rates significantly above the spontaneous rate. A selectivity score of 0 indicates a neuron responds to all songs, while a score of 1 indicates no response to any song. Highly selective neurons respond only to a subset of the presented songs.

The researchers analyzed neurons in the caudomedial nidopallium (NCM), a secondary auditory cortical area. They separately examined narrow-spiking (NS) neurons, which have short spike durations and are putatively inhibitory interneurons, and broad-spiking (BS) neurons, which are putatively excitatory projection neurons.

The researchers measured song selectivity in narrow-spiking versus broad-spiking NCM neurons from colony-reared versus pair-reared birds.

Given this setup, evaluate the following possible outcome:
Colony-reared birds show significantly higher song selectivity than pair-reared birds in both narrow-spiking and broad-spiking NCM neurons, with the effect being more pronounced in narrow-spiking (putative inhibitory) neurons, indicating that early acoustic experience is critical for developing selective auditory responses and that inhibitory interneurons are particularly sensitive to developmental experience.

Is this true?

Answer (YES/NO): YES